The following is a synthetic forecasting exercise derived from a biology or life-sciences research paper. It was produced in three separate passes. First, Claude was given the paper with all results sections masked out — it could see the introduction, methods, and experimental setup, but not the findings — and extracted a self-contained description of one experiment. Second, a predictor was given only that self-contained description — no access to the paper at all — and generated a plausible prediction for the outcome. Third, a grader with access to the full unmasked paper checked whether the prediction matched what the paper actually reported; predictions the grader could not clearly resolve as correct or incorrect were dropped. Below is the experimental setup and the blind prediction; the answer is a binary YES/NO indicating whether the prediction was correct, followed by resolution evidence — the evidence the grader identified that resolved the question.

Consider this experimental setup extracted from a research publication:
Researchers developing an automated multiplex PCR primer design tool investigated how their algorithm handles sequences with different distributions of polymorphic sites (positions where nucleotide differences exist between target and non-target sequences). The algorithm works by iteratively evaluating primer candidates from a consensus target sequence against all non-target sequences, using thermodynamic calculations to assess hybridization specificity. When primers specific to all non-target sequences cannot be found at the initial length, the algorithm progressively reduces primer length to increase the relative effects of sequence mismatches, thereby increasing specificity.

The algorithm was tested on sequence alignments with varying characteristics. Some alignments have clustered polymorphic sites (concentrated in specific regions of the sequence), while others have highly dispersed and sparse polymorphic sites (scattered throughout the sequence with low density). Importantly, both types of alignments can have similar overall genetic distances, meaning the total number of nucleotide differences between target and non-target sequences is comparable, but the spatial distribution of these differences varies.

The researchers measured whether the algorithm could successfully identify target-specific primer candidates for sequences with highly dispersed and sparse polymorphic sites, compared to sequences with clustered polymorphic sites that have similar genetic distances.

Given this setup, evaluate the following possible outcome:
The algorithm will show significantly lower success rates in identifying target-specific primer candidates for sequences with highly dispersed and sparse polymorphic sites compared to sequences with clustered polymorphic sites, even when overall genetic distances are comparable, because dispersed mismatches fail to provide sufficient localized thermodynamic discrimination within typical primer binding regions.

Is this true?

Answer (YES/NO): YES